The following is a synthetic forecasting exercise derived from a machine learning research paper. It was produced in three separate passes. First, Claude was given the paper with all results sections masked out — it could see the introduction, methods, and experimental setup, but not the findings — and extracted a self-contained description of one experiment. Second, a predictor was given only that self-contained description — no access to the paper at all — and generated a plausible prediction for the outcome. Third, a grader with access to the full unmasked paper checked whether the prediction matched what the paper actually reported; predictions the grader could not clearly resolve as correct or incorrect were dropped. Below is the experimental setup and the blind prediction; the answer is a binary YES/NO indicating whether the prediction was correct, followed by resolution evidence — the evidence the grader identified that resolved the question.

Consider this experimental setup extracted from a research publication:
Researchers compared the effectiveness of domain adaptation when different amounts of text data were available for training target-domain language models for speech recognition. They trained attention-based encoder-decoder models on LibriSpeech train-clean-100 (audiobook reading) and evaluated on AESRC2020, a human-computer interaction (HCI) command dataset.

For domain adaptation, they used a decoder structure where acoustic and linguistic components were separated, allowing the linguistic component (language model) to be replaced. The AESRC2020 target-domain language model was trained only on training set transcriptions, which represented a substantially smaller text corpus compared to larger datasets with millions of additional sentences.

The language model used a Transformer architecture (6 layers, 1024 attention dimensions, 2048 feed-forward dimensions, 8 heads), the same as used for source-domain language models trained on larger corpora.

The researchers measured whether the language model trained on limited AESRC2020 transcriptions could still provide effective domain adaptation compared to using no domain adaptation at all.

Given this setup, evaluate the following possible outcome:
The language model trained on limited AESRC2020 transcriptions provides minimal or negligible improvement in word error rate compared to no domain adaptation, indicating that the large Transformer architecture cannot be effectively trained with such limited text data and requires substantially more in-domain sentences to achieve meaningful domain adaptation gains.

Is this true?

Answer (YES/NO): NO